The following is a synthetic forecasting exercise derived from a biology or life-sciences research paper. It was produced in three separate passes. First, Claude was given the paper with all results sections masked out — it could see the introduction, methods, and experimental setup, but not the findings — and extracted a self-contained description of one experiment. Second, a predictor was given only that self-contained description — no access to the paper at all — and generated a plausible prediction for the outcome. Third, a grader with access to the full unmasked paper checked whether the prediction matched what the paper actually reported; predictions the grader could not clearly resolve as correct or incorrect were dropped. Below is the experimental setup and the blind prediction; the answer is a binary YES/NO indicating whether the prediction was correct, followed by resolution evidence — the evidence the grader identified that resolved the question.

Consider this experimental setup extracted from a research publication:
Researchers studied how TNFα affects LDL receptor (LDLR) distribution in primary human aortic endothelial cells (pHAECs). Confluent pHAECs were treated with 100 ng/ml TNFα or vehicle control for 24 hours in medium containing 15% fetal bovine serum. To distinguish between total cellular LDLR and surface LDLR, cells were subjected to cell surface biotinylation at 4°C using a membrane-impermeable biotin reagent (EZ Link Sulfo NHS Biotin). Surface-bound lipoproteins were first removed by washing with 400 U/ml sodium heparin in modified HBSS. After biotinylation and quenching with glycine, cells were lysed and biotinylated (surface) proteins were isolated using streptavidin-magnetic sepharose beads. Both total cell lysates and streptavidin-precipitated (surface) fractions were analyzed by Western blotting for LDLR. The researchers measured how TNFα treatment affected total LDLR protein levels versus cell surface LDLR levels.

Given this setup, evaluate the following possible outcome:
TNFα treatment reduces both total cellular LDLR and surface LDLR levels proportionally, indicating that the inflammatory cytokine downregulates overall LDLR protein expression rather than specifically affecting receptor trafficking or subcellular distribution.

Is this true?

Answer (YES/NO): NO